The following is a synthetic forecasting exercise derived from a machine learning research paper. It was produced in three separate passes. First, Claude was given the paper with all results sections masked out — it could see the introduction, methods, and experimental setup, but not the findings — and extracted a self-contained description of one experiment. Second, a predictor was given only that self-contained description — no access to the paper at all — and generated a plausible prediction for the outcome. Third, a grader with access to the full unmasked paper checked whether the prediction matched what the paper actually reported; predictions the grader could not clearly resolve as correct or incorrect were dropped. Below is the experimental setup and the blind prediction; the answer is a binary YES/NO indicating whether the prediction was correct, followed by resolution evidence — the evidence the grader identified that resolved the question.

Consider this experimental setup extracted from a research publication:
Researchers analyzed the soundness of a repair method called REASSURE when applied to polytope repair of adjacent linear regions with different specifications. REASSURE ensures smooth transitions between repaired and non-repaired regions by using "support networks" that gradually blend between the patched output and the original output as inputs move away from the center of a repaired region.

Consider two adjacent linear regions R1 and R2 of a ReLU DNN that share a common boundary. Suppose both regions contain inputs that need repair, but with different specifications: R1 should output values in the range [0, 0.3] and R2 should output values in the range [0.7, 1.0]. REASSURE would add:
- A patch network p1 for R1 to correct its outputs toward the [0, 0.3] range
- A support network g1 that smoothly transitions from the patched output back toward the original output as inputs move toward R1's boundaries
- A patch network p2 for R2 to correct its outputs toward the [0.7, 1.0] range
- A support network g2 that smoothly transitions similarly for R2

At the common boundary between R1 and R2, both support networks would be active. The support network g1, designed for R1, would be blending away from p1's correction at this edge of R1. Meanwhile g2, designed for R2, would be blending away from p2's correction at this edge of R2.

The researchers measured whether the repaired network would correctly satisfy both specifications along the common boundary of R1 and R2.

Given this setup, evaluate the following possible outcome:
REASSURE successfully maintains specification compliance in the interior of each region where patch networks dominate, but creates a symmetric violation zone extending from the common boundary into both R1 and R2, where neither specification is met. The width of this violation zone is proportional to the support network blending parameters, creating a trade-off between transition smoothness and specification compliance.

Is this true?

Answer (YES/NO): NO